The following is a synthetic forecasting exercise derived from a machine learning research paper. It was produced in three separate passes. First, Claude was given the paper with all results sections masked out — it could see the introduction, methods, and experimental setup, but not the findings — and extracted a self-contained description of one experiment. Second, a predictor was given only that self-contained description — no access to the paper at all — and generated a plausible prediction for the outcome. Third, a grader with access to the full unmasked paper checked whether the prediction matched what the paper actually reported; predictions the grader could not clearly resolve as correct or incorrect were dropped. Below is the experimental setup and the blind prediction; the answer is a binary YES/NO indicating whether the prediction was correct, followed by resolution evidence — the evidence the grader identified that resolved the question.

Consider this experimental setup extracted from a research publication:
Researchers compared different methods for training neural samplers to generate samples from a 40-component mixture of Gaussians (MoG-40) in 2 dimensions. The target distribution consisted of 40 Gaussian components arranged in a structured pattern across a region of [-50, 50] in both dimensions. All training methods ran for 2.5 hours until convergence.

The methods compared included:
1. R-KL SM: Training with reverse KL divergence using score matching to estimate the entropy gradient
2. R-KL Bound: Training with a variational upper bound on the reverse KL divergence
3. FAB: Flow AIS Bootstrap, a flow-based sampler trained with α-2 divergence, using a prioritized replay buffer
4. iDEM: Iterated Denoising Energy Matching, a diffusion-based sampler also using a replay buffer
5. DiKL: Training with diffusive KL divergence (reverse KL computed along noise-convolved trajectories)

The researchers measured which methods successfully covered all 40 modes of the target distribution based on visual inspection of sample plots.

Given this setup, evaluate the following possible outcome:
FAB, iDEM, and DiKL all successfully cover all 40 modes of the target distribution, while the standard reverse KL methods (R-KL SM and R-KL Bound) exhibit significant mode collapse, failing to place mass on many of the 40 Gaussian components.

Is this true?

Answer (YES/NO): YES